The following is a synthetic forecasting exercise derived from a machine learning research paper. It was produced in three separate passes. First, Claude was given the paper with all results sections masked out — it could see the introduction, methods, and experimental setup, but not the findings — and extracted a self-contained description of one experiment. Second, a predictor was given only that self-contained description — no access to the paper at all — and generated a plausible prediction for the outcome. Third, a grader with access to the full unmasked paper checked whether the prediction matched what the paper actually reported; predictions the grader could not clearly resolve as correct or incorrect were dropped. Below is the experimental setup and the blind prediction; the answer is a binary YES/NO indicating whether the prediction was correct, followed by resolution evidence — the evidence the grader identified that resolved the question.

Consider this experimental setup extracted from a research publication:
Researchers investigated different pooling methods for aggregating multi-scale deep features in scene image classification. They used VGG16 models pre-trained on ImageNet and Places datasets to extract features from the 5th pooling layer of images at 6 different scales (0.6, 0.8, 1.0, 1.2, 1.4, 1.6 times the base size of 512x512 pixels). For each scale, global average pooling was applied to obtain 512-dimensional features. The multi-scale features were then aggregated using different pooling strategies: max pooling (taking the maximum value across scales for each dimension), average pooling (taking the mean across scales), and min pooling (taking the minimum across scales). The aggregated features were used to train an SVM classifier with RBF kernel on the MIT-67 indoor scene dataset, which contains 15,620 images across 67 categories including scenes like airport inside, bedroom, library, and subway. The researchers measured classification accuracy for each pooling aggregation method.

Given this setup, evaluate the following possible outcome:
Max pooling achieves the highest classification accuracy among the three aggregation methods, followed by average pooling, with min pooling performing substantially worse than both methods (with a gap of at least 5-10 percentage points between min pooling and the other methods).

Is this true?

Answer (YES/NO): NO